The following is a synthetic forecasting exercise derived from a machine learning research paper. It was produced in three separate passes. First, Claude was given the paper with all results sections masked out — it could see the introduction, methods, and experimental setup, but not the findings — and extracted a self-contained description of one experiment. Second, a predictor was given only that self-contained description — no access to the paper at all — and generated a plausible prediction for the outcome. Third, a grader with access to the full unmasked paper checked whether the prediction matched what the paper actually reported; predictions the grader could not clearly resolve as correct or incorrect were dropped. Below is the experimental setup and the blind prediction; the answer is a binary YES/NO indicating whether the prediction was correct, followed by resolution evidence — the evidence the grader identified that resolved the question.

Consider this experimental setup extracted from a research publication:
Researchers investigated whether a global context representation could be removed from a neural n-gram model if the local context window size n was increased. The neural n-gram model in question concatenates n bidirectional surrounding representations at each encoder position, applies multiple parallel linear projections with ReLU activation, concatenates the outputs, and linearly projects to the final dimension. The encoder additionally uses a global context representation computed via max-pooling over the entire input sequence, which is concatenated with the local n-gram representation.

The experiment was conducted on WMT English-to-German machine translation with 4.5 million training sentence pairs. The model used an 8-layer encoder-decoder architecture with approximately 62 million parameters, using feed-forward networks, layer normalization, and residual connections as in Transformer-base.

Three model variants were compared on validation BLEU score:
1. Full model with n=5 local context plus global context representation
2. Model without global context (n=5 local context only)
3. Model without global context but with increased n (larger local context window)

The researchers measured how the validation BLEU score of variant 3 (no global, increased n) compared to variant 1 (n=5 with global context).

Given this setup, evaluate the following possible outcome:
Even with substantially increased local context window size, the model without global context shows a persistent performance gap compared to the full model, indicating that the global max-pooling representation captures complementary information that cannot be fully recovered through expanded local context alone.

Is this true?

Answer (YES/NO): NO